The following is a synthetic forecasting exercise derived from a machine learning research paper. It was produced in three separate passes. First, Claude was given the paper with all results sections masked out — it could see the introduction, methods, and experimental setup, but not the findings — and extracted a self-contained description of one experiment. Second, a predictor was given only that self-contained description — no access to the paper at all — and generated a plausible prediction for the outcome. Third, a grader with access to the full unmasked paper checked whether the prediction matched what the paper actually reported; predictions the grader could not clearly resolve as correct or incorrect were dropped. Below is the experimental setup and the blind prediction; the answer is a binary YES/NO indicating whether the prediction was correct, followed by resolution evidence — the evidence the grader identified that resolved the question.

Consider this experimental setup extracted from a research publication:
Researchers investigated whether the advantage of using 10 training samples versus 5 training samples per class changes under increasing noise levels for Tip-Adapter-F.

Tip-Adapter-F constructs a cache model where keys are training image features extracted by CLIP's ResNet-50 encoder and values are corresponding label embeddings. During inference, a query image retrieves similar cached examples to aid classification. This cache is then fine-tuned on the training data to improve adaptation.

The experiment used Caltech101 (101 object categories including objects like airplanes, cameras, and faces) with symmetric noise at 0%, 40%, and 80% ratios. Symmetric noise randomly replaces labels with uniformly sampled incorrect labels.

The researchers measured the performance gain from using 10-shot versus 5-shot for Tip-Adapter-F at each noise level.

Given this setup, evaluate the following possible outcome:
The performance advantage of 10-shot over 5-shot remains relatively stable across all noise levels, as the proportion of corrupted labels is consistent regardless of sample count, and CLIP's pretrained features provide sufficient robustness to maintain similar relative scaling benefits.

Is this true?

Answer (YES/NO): NO